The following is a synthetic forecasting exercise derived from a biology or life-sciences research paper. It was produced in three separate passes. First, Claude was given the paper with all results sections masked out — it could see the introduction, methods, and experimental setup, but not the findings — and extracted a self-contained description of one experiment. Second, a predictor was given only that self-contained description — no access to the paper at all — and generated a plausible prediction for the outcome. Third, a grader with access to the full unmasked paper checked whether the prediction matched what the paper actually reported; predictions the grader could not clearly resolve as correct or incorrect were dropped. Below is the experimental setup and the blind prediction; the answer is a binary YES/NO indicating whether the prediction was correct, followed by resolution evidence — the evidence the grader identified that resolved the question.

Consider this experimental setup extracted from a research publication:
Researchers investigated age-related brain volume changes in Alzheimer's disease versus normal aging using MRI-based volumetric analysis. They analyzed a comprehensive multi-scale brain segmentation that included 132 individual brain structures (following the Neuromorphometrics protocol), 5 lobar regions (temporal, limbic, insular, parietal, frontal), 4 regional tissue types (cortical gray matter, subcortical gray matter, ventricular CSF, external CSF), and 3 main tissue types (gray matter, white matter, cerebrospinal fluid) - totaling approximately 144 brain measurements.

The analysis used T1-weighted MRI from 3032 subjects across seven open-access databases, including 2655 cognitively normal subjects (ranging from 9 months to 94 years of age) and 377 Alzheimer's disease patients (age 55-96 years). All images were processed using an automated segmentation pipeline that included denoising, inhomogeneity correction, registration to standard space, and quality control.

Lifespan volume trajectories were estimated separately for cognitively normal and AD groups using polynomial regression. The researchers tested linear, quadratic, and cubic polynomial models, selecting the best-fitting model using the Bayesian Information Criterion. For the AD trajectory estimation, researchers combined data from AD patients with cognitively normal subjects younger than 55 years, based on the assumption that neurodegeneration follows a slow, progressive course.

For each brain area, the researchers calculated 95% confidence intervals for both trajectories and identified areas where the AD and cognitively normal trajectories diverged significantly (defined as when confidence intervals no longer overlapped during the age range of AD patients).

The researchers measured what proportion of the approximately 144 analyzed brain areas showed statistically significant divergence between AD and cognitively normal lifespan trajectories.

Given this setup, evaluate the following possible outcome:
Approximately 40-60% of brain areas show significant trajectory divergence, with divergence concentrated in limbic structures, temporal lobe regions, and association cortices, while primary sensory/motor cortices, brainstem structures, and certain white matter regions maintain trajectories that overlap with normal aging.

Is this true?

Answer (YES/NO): NO